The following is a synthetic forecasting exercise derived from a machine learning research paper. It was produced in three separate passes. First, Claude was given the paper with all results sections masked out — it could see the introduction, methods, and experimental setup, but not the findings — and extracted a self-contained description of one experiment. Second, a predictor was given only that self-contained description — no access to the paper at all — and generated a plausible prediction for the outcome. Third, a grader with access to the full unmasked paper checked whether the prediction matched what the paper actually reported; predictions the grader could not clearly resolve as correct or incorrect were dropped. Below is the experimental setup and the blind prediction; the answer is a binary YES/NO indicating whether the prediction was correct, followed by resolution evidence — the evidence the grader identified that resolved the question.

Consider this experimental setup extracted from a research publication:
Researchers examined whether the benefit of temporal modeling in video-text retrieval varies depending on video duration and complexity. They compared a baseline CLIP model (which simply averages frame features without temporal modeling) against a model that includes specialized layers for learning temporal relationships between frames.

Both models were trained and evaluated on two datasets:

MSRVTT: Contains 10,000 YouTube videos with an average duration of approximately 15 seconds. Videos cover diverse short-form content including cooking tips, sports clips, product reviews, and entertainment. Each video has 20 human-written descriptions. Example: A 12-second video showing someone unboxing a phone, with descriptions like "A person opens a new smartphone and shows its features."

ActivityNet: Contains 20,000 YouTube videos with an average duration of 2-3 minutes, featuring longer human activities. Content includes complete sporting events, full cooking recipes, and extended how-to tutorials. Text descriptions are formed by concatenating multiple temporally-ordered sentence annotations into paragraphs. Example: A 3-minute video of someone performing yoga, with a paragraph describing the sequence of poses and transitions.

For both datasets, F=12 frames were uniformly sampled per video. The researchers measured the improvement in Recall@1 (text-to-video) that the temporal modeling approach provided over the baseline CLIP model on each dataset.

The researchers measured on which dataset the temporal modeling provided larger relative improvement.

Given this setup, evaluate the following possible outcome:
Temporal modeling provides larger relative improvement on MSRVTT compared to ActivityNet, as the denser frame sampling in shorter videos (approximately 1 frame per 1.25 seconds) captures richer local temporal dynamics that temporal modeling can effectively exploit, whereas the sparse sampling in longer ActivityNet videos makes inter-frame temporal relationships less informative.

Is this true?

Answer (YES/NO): NO